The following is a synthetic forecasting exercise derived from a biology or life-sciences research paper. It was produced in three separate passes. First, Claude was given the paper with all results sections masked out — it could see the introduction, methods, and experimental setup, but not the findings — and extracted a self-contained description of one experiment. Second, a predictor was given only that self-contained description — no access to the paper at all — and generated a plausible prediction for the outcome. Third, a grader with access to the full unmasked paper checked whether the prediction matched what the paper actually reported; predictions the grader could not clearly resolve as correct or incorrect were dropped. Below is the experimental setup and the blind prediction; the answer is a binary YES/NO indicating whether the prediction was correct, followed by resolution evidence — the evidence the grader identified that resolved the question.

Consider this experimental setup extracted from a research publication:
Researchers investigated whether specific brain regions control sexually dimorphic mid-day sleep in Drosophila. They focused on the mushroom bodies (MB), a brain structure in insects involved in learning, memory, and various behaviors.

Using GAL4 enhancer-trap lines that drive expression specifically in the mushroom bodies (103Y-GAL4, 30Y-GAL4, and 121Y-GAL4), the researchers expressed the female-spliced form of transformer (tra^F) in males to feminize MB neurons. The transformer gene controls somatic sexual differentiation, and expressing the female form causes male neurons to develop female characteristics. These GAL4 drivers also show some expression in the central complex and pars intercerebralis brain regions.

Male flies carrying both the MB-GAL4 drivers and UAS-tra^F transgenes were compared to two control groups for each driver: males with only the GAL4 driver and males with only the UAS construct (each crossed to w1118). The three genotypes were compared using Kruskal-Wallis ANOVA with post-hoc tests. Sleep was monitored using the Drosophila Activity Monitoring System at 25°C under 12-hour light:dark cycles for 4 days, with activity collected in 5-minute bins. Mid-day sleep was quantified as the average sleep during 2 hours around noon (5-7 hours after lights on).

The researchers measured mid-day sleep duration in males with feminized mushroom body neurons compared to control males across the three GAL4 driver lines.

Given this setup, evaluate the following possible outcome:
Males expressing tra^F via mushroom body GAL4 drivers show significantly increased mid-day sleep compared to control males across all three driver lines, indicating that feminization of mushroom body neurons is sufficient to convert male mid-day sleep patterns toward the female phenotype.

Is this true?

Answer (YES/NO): NO